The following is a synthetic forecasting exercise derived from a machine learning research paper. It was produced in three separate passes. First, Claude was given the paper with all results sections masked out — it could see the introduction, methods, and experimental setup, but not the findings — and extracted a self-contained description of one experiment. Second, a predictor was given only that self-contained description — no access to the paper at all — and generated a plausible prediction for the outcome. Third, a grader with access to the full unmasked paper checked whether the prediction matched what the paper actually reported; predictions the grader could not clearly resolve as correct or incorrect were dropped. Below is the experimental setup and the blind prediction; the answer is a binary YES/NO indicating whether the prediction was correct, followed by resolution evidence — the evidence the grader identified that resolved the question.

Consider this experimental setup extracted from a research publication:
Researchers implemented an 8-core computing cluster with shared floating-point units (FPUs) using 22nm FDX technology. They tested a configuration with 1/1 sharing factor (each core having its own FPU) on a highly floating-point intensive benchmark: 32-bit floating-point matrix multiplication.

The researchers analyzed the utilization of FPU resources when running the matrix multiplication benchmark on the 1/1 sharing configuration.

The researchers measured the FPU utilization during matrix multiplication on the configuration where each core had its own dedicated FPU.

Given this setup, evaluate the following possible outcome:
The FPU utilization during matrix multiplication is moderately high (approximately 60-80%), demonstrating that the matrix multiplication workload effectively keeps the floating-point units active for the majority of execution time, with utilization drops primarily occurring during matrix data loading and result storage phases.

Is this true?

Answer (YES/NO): NO